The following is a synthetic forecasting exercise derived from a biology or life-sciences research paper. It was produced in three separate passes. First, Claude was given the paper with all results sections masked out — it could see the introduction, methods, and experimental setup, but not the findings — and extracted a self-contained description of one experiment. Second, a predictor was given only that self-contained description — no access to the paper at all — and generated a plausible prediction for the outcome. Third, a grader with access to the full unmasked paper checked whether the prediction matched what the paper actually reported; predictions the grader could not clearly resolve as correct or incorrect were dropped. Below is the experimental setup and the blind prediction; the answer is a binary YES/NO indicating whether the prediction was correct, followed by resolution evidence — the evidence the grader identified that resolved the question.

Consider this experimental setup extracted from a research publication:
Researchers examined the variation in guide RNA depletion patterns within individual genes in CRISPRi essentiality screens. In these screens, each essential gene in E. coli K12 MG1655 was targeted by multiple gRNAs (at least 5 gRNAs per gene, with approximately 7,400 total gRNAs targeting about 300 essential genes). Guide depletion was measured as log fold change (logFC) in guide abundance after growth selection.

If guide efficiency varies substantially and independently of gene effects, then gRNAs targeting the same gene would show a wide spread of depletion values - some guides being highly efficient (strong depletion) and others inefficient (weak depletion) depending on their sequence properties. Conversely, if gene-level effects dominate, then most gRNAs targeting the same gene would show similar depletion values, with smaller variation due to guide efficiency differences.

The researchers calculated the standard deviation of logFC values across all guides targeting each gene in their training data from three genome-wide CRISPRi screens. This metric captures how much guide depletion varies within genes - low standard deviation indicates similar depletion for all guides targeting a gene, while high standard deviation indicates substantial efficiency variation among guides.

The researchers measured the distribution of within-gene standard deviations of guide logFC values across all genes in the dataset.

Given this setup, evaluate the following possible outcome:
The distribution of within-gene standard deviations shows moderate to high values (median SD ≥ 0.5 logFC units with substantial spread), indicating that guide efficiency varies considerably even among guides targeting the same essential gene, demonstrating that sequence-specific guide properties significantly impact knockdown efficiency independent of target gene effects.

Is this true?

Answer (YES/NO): NO